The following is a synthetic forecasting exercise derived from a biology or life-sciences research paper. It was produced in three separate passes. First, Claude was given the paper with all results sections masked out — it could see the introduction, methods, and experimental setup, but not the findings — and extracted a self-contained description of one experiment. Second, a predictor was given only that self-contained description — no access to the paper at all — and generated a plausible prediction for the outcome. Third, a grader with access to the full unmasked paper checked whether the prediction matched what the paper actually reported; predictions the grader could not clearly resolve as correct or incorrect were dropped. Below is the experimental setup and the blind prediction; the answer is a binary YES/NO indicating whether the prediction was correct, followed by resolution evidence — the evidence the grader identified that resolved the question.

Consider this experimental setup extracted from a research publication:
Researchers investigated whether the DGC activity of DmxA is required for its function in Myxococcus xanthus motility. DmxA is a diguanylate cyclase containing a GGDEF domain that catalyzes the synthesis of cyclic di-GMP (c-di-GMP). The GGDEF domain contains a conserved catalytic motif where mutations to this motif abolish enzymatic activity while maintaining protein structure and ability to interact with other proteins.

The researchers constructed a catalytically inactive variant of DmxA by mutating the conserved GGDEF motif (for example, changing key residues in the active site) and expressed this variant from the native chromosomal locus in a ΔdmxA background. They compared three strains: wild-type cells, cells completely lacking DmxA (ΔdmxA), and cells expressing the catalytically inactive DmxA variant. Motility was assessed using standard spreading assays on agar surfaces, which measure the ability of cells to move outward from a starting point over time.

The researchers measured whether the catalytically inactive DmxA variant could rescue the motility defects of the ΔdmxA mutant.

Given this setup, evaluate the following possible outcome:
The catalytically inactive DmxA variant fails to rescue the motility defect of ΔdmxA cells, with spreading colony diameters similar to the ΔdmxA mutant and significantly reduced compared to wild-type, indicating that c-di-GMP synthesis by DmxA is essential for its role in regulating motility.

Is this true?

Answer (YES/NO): YES